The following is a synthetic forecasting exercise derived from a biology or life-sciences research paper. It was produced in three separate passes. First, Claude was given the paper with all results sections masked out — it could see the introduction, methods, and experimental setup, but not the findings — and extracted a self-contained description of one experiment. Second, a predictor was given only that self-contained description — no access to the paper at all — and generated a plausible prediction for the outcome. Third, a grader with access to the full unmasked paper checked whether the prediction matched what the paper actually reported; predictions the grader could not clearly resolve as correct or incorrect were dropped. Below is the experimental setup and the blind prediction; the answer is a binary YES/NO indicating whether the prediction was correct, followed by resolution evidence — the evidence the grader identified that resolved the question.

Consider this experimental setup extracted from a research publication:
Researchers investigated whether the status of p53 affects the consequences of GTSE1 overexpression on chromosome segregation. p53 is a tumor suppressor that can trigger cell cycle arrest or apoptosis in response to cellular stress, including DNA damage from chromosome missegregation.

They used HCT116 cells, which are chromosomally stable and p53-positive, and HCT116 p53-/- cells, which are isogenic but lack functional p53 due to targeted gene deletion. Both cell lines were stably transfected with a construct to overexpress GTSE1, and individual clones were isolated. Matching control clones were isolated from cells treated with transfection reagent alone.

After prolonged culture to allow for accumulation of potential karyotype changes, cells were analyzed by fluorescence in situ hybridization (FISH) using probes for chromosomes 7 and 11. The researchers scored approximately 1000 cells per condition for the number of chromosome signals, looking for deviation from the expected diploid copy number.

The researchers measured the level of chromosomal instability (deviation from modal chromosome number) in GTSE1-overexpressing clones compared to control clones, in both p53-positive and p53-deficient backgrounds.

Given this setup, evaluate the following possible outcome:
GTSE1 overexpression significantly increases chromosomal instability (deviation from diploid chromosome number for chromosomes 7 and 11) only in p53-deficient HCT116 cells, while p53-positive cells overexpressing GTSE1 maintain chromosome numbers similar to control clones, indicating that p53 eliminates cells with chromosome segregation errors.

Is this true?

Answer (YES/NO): NO